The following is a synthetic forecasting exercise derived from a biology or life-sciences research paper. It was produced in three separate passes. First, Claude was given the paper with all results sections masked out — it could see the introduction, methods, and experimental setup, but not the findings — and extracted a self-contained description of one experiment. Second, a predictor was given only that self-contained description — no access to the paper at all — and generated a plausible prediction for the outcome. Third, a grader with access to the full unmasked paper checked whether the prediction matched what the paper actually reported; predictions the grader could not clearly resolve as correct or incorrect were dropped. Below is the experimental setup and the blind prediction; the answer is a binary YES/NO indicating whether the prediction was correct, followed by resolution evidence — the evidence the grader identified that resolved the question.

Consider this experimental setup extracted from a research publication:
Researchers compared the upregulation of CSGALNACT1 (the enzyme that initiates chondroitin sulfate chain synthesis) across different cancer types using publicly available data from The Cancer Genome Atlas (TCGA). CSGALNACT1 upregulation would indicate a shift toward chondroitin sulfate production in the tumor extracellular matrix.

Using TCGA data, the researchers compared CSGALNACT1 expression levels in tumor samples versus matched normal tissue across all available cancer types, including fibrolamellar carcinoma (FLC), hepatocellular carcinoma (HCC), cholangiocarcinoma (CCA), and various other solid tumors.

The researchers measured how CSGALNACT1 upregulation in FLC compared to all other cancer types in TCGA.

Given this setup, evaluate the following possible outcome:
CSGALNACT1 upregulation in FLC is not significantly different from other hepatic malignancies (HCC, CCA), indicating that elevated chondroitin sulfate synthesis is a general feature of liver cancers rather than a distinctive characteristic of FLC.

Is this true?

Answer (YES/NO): NO